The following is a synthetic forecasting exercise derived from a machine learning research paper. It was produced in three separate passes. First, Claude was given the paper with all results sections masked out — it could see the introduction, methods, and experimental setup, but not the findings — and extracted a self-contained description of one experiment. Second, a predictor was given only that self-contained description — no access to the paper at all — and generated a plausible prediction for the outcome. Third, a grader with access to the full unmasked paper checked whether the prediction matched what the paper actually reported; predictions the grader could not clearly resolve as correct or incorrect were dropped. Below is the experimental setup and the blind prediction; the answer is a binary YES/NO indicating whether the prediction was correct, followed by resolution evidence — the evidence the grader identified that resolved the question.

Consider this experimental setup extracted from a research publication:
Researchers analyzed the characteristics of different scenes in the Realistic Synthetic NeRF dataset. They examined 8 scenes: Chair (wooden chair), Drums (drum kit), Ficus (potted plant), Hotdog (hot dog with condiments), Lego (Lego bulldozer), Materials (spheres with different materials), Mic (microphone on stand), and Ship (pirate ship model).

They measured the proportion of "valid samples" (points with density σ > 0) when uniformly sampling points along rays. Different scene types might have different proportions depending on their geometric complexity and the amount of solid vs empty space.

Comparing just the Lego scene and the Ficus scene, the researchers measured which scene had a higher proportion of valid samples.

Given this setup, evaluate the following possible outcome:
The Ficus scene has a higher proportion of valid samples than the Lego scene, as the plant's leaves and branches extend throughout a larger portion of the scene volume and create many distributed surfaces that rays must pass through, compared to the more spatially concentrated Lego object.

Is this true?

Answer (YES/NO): NO